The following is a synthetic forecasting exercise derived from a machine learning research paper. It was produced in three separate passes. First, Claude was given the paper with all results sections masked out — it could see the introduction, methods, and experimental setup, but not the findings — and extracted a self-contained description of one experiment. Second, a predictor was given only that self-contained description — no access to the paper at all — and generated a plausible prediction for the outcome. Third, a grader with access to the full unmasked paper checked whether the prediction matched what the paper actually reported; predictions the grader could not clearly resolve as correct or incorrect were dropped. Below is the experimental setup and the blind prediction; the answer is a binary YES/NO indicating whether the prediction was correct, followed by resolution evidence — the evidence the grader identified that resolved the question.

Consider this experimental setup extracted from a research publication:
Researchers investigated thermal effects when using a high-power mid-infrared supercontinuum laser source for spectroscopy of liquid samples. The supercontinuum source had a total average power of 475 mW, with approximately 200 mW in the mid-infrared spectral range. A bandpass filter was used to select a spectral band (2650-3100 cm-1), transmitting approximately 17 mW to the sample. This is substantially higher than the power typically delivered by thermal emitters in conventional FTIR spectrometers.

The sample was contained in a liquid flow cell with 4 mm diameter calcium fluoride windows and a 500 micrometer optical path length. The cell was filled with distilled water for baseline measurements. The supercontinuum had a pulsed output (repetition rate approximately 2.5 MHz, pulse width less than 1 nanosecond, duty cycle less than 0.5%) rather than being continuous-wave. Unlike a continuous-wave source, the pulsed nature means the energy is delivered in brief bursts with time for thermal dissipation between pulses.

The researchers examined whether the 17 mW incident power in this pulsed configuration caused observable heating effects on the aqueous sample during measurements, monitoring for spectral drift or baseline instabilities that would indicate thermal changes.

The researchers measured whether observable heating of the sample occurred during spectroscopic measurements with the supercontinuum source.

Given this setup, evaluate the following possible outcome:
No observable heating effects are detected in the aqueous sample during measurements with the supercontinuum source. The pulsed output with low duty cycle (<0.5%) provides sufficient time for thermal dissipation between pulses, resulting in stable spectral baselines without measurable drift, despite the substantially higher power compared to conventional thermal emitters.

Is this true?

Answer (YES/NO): YES